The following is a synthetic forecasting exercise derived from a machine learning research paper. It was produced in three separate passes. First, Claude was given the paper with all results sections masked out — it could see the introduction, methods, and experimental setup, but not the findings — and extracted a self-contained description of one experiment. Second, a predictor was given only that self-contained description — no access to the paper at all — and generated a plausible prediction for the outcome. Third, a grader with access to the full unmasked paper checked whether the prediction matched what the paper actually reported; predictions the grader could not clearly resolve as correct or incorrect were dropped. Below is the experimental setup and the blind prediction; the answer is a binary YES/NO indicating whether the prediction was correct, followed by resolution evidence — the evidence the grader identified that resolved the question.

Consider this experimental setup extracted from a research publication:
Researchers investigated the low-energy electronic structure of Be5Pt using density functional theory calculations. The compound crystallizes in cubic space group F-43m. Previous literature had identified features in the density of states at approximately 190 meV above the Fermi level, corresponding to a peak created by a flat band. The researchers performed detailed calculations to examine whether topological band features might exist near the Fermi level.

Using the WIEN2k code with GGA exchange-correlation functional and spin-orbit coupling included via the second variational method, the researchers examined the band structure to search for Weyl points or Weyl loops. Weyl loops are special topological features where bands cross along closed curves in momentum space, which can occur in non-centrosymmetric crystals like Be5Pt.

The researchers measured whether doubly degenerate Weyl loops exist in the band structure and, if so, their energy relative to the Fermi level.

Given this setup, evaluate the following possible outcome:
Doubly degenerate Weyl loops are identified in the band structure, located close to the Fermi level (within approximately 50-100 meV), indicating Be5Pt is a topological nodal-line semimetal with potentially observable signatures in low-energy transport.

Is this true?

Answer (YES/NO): NO